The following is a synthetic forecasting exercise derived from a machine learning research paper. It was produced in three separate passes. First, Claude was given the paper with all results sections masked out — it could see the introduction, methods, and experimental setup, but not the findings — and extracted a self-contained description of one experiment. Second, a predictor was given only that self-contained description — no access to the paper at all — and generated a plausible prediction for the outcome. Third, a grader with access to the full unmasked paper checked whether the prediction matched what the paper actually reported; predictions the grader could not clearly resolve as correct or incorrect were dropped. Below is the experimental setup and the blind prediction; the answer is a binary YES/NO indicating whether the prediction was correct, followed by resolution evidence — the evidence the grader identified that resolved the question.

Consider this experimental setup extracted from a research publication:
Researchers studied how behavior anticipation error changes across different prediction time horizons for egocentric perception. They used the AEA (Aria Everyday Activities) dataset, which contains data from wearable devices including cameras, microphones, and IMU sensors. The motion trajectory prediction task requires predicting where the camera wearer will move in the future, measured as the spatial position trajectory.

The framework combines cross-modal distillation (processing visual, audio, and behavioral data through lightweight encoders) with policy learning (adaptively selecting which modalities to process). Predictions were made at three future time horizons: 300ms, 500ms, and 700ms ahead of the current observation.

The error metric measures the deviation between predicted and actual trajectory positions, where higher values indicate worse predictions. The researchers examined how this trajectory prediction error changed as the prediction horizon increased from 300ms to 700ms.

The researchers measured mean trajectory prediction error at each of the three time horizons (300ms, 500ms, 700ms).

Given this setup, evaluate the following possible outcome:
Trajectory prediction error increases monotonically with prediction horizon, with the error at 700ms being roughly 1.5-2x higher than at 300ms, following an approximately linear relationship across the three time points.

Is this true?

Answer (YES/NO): NO